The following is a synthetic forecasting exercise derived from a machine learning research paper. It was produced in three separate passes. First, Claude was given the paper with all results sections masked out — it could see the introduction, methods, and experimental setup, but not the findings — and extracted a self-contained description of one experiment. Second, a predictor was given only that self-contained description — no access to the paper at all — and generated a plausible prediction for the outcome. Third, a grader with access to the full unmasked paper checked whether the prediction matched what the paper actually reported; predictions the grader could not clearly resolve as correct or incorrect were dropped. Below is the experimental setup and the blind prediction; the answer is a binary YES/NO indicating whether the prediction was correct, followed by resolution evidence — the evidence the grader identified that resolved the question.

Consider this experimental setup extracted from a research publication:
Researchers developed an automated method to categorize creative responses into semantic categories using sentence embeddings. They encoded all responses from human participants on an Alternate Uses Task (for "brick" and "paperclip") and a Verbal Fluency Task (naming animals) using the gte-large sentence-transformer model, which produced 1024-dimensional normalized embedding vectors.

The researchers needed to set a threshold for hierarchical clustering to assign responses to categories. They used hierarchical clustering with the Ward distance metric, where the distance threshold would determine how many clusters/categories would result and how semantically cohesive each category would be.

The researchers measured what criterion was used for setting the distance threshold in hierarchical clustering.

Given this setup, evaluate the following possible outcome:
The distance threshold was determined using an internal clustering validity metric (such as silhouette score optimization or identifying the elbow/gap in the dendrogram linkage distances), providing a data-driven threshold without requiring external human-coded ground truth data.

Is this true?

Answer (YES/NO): NO